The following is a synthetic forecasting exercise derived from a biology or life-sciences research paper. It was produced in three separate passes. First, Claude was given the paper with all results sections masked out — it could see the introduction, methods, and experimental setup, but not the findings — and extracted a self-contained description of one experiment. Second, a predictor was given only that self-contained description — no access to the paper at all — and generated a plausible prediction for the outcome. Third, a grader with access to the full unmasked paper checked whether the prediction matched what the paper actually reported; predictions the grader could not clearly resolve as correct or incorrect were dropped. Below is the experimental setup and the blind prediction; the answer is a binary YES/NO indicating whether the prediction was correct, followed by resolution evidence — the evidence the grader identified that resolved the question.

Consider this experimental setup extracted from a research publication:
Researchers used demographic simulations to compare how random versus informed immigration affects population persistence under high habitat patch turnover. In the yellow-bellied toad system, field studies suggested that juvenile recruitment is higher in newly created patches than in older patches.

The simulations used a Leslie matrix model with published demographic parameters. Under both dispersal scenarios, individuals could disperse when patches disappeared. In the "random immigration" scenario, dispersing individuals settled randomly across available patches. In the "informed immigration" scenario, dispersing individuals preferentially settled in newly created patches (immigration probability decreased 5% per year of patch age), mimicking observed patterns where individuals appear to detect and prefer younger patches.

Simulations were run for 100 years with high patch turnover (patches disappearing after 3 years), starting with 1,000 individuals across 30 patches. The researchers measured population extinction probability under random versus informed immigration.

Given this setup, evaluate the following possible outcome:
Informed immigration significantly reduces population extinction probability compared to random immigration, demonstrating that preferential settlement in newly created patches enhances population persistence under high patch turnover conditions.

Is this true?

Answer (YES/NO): YES